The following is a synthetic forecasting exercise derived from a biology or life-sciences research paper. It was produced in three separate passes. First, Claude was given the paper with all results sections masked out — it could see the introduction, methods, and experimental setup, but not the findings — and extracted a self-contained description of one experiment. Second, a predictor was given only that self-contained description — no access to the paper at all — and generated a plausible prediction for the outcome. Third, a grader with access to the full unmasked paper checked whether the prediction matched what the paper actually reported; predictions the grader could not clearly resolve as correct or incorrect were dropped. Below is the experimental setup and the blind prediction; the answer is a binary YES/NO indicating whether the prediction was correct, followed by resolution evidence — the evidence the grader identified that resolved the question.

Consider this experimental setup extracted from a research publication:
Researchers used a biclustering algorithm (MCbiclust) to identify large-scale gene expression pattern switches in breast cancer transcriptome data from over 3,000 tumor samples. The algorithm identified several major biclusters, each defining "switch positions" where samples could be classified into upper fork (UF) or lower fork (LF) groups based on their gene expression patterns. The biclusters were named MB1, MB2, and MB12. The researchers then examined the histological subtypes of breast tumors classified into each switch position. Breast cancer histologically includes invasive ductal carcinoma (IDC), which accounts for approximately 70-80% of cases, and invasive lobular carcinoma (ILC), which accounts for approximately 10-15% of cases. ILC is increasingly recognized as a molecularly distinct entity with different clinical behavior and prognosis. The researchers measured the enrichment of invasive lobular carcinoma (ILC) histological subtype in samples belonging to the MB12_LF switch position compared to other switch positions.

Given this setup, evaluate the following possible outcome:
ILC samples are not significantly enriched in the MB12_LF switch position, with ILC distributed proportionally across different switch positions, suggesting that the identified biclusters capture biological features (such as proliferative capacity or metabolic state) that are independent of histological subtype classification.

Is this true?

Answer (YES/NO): NO